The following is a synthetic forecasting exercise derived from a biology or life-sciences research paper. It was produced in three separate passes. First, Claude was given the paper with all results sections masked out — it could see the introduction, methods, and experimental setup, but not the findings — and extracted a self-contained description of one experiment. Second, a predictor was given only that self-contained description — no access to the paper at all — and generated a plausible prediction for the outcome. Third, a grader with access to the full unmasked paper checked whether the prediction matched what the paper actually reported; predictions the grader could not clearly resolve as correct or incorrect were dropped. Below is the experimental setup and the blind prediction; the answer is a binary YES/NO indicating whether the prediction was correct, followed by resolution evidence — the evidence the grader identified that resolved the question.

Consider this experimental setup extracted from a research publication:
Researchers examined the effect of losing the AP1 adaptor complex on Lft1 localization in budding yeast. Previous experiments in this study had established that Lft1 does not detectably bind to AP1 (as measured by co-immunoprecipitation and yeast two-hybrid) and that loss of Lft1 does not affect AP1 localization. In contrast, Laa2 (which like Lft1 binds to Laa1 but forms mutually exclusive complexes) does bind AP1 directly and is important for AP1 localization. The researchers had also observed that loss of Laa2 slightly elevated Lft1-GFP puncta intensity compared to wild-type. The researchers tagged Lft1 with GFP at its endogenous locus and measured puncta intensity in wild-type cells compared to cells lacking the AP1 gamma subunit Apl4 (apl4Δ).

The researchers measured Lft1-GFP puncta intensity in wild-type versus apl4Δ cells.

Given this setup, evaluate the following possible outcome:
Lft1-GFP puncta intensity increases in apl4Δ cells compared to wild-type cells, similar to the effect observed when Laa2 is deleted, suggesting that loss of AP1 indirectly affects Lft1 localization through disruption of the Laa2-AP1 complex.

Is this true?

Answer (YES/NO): NO